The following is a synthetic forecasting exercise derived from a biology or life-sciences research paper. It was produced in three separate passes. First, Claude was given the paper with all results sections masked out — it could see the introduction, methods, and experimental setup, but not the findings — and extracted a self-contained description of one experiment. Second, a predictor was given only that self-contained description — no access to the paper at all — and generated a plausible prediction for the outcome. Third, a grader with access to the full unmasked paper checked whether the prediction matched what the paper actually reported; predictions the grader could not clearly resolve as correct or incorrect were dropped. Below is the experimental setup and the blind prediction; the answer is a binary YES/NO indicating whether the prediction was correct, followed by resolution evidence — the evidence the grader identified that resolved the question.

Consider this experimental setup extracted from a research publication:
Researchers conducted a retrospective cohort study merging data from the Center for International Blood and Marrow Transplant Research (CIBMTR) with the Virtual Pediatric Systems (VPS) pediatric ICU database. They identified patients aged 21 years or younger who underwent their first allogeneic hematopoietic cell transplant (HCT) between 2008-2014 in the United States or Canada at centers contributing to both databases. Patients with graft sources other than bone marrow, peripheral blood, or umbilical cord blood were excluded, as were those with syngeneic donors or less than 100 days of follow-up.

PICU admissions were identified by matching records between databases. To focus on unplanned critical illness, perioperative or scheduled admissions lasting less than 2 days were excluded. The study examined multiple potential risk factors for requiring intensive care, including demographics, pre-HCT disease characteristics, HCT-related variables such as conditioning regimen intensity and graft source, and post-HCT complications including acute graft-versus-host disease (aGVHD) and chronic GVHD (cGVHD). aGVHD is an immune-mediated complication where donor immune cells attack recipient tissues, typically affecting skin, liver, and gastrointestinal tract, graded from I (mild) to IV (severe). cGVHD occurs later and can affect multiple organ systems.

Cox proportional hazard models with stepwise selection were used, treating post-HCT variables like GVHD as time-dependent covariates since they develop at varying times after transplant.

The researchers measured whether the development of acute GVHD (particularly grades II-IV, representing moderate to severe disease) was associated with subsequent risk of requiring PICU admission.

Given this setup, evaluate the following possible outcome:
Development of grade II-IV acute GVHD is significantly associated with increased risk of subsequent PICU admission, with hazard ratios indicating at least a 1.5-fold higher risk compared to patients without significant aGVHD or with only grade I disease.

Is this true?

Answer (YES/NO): NO